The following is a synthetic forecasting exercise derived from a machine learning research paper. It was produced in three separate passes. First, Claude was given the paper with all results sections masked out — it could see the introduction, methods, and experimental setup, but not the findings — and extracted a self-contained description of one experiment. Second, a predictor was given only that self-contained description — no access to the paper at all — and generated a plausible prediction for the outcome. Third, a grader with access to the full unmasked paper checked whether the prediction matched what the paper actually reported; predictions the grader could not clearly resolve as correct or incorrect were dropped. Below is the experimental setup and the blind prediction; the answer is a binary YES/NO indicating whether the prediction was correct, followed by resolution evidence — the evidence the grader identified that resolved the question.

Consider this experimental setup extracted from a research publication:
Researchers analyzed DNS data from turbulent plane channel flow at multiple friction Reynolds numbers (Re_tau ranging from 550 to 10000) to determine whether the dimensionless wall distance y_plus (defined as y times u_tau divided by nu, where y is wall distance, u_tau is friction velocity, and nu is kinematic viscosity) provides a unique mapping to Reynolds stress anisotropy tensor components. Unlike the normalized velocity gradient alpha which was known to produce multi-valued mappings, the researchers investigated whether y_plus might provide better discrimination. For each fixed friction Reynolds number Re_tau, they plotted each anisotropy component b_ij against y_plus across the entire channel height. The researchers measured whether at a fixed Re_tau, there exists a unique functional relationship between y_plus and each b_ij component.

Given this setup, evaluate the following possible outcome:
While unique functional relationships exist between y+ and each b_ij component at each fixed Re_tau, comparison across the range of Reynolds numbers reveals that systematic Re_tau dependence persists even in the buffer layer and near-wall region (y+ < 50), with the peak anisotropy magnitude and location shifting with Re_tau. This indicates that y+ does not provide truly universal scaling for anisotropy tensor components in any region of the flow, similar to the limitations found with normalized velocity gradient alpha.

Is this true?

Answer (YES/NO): NO